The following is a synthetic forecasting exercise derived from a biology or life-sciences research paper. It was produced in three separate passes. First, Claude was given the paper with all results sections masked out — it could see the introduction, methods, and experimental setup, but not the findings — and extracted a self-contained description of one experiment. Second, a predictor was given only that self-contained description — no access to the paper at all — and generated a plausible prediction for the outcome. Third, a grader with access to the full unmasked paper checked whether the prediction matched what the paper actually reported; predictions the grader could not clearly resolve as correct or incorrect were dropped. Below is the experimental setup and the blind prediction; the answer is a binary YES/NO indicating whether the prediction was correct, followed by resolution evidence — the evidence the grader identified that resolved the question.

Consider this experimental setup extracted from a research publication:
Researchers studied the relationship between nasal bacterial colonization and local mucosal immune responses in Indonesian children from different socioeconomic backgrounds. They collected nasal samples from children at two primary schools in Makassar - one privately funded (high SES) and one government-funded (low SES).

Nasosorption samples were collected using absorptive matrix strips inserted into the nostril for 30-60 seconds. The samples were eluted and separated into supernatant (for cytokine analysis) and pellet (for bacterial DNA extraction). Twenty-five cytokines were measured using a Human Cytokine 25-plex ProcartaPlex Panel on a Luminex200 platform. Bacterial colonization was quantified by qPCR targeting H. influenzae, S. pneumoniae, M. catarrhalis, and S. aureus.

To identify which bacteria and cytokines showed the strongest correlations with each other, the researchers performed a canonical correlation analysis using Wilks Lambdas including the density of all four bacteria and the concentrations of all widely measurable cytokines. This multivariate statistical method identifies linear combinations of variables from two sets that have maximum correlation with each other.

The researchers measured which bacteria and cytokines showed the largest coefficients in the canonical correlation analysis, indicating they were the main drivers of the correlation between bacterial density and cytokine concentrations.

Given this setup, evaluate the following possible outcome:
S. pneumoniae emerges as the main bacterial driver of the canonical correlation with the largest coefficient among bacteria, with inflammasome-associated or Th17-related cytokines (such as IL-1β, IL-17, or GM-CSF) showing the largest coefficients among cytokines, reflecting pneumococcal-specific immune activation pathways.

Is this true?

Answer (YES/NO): NO